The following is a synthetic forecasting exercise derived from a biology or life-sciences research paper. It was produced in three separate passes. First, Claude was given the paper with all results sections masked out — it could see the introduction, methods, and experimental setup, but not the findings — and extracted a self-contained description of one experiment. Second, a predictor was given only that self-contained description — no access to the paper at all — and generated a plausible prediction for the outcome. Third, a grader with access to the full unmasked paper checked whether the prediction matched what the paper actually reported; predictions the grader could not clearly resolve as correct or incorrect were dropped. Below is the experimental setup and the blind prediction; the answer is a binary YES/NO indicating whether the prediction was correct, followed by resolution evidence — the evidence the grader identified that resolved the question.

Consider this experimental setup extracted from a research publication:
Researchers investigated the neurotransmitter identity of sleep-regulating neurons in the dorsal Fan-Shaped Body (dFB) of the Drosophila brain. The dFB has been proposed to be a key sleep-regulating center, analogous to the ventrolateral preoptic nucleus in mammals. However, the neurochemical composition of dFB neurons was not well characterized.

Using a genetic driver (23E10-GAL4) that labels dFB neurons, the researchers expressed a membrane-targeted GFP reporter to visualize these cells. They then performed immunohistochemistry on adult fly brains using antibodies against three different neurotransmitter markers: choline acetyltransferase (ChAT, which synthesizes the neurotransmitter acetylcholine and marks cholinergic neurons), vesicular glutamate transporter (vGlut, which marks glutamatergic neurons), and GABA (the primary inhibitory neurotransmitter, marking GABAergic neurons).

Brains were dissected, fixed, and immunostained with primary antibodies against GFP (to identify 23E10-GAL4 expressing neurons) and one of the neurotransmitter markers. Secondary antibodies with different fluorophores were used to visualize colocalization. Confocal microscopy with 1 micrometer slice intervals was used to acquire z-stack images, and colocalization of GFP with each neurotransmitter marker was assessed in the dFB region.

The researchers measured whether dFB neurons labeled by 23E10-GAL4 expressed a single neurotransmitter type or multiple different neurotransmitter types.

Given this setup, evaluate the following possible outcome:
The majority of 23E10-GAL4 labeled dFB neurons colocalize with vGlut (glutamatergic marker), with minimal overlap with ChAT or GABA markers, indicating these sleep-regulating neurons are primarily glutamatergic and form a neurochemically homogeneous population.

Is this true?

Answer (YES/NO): NO